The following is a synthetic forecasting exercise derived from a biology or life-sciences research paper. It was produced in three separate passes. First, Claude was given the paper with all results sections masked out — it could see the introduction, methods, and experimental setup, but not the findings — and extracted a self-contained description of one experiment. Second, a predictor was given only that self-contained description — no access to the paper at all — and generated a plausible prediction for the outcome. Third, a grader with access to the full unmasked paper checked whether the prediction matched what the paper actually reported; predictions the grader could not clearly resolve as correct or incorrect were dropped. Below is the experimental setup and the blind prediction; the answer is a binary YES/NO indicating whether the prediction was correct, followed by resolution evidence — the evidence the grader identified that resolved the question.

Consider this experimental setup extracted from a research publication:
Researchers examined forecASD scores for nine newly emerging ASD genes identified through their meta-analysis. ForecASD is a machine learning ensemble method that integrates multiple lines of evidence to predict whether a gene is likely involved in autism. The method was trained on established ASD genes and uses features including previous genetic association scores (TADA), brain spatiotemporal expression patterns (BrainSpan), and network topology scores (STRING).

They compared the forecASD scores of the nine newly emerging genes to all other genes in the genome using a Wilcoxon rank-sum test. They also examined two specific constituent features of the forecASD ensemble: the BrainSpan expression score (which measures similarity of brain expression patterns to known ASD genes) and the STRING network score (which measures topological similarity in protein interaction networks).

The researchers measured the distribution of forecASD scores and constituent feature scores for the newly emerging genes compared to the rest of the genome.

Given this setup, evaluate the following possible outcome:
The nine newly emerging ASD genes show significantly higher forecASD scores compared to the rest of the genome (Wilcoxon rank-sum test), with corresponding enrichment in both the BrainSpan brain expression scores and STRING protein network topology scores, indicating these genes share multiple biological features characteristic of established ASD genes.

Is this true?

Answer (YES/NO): YES